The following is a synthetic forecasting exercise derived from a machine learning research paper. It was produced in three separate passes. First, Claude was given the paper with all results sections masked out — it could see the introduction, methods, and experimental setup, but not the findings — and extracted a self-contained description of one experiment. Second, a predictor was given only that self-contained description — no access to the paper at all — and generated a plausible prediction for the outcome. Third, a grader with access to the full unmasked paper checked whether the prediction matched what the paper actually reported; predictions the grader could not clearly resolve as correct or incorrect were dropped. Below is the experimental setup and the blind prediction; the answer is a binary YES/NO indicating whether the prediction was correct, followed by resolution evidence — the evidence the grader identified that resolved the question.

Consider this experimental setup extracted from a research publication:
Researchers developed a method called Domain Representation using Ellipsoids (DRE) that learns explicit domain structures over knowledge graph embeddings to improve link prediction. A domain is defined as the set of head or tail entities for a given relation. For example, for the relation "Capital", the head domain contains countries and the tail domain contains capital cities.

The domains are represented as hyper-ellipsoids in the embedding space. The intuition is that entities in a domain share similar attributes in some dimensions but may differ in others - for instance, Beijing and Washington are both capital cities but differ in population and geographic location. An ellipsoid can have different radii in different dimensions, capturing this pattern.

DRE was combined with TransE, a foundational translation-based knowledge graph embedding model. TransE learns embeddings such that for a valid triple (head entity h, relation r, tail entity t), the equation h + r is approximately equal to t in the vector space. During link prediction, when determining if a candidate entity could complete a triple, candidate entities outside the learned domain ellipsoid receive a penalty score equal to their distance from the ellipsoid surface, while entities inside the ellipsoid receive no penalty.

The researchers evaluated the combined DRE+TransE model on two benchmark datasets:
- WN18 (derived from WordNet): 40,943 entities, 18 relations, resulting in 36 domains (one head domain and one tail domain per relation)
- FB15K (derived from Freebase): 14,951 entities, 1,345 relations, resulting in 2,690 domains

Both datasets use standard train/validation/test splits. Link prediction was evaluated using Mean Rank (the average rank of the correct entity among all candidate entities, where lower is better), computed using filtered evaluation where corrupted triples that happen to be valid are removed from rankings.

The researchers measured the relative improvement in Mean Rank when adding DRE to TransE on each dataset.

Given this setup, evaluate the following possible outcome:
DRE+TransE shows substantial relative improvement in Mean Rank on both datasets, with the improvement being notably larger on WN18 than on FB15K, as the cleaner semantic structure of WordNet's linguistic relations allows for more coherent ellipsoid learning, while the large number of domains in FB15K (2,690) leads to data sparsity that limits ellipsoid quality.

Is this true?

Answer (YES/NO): NO